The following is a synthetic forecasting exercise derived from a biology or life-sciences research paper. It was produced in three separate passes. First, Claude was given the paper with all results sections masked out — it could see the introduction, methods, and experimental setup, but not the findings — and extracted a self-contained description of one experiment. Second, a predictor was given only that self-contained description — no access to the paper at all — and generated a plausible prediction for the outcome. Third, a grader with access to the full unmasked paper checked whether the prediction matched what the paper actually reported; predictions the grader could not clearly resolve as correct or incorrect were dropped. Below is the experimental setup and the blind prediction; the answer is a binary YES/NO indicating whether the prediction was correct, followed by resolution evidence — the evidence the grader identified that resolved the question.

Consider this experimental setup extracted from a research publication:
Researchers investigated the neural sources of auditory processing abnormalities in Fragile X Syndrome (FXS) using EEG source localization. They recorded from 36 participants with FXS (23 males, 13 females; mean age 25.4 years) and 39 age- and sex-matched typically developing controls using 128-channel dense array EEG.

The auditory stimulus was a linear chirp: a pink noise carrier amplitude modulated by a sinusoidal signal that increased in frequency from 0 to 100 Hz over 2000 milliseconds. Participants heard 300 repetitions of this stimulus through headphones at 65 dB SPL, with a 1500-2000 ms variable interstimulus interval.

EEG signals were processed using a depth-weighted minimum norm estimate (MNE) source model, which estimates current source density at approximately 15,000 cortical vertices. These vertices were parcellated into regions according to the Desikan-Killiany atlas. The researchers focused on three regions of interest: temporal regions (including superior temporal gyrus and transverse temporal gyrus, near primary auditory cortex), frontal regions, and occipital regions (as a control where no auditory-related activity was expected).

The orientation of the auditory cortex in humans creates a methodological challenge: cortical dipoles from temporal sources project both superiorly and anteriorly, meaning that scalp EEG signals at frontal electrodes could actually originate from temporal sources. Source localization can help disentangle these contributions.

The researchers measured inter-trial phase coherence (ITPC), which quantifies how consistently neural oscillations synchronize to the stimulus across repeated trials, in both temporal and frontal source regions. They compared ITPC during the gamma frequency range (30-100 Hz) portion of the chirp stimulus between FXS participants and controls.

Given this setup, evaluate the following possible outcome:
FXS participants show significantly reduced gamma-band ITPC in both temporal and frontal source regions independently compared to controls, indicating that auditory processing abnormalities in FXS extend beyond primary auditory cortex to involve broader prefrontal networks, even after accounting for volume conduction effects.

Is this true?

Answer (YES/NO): NO